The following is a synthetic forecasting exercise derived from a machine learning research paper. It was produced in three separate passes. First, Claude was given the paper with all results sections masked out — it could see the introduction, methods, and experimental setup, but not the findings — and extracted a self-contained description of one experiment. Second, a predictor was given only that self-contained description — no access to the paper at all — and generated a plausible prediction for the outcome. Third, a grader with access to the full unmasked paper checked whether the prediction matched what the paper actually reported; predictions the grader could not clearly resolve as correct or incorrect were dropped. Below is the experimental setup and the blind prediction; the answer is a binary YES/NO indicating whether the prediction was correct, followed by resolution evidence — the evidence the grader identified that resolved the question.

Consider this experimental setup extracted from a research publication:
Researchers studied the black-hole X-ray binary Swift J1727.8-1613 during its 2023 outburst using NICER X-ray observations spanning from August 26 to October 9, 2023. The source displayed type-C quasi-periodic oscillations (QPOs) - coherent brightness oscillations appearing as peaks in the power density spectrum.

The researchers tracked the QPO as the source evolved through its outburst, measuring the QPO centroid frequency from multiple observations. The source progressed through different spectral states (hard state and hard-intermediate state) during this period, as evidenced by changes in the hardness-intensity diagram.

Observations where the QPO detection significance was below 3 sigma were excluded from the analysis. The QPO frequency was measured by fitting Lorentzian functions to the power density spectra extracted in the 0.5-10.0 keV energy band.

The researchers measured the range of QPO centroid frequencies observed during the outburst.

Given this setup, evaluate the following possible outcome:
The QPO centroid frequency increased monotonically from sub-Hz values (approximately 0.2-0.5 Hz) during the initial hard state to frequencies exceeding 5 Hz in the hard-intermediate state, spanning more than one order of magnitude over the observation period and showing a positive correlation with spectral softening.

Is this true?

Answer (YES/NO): NO